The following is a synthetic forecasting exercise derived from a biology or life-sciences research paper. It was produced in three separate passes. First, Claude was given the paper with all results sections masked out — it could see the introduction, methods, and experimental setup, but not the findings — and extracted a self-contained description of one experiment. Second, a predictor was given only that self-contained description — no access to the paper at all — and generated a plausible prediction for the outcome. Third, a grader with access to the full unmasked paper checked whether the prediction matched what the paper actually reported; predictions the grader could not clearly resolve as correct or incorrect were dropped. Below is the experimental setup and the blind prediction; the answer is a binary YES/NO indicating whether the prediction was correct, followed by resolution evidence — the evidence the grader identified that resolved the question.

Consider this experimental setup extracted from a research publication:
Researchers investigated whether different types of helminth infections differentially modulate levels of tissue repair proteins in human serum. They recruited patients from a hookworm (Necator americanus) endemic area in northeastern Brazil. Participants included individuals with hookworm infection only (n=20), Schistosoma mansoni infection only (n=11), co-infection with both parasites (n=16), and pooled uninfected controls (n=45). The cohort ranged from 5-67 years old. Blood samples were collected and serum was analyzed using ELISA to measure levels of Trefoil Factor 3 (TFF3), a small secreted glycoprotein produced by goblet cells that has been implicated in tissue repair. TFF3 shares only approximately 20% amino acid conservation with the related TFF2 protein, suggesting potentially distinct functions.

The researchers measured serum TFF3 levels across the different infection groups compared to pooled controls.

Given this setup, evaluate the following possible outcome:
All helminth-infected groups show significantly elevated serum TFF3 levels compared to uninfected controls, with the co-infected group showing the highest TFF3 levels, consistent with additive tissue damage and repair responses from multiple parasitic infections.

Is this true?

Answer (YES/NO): NO